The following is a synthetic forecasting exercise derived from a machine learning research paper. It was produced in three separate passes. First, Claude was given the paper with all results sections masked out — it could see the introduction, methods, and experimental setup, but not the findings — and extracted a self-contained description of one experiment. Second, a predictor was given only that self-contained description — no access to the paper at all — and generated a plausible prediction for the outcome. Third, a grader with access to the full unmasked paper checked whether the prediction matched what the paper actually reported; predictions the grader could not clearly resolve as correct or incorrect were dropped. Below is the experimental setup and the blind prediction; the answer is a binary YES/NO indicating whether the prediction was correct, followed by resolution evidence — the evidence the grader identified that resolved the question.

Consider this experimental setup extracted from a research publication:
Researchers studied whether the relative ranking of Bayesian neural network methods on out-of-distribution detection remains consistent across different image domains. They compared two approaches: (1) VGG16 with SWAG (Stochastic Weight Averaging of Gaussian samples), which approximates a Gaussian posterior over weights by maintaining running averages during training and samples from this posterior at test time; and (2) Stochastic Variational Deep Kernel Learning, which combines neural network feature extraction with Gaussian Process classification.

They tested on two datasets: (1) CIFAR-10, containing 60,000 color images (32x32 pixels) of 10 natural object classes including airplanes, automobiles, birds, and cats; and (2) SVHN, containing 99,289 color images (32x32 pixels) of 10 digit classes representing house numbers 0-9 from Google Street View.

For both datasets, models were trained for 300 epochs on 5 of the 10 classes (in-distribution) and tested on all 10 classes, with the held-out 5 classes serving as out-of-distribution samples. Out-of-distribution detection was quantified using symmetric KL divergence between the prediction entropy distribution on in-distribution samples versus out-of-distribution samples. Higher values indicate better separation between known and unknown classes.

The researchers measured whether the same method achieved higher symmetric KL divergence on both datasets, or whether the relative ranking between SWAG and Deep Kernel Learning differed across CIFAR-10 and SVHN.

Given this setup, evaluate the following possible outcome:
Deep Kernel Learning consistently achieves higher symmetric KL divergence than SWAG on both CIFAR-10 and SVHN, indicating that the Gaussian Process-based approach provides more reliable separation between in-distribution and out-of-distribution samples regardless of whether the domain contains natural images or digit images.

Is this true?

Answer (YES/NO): NO